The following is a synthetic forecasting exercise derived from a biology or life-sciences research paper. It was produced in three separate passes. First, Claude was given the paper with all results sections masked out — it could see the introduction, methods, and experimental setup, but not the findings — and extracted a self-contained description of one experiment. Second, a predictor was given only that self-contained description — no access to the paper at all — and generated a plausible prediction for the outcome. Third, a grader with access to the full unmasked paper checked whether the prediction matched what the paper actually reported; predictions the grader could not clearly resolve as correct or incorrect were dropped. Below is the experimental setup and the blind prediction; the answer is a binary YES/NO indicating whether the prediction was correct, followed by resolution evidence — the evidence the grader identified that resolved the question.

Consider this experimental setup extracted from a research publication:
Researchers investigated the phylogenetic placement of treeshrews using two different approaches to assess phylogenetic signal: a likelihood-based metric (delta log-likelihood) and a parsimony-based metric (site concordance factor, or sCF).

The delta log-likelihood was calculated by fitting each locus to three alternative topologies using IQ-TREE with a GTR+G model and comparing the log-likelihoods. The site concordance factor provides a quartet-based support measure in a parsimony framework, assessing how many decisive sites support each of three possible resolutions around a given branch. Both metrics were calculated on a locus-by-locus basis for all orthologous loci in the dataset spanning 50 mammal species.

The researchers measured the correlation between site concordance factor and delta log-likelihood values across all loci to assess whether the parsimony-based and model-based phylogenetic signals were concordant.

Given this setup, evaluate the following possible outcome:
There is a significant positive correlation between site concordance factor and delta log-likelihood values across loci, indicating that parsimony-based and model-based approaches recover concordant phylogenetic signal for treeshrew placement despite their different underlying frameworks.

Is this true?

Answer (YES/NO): NO